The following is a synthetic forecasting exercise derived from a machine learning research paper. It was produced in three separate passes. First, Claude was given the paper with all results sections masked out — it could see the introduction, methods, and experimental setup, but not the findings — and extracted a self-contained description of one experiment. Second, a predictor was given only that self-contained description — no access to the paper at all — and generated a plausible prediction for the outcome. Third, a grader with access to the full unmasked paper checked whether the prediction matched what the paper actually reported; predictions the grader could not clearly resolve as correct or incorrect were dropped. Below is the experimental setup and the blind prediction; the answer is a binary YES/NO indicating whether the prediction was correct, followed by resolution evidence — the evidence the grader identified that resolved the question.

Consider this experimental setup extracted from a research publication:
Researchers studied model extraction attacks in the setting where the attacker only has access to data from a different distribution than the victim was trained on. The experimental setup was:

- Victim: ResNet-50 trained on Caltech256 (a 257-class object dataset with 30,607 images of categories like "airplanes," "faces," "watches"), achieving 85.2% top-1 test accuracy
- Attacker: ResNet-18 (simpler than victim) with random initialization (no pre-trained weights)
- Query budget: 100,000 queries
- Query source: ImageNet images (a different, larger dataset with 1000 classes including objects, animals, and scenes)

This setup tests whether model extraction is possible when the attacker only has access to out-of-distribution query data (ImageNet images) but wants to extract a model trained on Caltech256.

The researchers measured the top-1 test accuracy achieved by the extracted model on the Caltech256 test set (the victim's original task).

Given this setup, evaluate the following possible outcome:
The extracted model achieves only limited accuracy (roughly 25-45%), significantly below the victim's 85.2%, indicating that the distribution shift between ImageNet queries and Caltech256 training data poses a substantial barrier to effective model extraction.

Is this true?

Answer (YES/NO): YES